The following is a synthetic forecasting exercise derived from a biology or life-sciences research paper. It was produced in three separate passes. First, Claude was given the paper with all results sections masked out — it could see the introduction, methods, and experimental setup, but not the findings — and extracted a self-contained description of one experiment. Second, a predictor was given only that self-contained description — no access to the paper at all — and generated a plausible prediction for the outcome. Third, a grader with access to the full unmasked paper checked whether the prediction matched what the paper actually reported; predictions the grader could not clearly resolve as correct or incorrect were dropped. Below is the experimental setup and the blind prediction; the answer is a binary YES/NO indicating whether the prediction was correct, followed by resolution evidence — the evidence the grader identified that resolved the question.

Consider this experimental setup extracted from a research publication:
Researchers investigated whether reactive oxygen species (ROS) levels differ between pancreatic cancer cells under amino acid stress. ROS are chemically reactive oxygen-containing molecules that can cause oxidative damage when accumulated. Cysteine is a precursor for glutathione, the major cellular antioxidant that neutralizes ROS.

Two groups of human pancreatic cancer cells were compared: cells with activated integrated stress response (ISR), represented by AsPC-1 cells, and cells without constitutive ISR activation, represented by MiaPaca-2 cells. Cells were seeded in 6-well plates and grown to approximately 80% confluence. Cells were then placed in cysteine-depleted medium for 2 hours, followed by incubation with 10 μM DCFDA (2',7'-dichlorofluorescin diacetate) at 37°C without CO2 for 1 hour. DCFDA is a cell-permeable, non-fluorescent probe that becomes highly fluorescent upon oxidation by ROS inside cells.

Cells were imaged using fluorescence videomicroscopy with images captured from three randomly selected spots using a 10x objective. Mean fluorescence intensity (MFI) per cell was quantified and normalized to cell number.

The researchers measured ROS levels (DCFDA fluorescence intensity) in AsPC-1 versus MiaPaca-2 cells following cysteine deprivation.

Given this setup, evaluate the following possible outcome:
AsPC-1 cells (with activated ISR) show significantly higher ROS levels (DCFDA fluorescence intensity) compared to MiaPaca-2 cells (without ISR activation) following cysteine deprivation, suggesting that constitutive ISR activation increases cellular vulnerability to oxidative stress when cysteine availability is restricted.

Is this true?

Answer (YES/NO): NO